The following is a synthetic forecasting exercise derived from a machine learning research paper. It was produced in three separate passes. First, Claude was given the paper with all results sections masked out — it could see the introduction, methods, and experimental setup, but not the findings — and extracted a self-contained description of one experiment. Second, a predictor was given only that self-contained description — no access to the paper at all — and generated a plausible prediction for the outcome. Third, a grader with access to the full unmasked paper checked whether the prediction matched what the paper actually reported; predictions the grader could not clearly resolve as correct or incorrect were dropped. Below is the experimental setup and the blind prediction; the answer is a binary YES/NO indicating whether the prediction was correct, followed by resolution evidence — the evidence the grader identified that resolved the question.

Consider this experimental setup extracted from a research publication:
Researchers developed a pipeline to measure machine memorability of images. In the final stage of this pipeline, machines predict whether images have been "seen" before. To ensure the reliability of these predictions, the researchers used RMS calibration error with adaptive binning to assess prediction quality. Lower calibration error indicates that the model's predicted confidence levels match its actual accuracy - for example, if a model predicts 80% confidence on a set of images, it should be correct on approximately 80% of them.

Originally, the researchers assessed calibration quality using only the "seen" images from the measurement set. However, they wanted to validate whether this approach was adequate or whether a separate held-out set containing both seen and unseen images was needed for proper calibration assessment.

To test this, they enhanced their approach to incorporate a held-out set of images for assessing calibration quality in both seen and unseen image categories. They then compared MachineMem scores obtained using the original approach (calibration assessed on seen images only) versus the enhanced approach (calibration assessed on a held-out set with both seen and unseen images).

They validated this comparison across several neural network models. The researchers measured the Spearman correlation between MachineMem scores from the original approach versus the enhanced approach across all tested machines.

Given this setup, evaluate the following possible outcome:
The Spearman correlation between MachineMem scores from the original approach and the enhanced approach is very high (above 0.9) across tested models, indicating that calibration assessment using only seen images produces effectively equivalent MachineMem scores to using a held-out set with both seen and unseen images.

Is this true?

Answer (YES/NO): NO